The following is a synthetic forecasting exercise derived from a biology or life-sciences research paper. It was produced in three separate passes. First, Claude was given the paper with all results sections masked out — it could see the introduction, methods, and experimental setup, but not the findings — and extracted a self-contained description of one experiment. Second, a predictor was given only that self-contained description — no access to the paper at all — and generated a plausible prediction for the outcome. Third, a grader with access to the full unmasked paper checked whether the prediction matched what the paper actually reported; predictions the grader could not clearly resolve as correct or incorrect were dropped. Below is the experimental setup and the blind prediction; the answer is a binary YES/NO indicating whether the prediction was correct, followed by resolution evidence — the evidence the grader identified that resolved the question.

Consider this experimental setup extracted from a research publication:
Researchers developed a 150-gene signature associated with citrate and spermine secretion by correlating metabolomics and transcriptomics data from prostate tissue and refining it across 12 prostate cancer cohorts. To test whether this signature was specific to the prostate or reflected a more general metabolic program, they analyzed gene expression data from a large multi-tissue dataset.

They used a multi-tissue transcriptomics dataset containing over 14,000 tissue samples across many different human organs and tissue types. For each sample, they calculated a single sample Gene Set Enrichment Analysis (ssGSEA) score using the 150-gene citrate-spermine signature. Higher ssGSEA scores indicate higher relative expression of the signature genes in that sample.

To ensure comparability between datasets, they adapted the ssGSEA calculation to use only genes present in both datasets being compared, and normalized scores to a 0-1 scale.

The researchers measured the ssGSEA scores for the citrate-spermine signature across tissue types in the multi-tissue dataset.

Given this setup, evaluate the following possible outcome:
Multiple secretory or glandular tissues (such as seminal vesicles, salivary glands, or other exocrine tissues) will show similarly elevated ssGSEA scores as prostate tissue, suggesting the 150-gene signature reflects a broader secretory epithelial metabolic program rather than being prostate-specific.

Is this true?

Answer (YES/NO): NO